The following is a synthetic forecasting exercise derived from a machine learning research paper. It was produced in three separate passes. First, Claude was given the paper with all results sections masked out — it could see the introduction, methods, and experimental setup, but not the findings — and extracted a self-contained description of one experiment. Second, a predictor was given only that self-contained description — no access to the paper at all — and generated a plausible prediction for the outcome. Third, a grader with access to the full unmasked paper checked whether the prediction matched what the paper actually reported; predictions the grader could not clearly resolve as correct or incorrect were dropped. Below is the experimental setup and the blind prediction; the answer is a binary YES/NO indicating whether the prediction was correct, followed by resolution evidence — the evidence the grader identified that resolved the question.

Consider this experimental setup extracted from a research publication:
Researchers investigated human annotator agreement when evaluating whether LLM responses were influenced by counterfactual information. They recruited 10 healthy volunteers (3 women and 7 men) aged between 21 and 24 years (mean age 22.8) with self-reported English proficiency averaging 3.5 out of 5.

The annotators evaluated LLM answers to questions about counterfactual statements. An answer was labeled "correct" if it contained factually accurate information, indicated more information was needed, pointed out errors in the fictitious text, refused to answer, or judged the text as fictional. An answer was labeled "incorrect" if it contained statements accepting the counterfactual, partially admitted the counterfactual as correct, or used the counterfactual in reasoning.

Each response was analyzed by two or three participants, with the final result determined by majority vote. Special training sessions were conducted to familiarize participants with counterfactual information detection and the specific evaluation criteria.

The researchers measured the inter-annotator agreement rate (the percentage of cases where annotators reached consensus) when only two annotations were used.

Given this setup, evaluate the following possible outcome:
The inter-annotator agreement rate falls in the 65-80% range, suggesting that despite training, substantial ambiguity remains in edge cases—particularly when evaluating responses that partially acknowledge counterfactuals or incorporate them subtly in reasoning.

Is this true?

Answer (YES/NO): NO